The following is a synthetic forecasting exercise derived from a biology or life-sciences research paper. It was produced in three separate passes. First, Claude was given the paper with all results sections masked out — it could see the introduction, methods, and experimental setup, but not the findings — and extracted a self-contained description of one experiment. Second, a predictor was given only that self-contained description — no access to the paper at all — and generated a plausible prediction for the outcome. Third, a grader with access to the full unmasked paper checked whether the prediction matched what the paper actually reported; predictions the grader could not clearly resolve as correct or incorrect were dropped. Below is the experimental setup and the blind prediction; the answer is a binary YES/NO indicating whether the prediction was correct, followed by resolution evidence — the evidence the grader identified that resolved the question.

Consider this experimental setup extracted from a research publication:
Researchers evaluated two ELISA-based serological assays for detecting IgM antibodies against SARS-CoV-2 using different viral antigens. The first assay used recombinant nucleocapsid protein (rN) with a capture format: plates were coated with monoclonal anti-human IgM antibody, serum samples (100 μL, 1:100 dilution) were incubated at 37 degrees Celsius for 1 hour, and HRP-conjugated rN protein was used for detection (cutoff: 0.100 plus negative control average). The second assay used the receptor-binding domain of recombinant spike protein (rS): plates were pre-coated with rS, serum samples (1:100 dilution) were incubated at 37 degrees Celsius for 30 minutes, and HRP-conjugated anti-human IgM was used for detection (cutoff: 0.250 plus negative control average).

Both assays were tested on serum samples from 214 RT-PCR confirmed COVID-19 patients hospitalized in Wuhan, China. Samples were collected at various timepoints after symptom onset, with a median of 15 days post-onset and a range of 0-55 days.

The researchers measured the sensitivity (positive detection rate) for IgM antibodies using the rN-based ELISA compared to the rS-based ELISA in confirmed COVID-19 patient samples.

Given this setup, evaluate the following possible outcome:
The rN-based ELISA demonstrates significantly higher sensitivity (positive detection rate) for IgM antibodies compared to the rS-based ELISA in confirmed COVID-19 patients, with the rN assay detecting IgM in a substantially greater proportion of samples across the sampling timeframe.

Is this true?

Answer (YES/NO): NO